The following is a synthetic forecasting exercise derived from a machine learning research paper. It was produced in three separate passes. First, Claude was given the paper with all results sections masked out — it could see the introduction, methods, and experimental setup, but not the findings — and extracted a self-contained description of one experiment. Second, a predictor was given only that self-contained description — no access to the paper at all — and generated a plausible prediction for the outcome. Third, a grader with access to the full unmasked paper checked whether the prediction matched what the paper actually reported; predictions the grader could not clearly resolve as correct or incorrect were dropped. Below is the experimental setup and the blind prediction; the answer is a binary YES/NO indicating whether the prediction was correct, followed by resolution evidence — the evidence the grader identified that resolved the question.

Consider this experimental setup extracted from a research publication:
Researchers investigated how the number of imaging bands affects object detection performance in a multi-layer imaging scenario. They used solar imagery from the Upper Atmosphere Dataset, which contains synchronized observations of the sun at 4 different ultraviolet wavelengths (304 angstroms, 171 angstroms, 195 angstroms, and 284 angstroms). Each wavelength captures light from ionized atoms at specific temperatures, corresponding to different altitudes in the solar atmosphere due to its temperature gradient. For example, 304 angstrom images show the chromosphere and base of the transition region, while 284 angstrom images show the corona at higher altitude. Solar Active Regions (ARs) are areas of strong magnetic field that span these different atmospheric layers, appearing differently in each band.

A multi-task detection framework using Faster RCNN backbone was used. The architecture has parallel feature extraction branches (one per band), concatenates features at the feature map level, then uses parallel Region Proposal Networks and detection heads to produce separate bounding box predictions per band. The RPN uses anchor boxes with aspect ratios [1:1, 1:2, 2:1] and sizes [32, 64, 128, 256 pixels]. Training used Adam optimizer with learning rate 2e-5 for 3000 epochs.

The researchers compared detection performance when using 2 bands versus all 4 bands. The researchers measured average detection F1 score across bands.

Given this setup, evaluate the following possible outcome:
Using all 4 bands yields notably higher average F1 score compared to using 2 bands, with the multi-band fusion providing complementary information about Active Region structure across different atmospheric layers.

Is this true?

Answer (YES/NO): NO